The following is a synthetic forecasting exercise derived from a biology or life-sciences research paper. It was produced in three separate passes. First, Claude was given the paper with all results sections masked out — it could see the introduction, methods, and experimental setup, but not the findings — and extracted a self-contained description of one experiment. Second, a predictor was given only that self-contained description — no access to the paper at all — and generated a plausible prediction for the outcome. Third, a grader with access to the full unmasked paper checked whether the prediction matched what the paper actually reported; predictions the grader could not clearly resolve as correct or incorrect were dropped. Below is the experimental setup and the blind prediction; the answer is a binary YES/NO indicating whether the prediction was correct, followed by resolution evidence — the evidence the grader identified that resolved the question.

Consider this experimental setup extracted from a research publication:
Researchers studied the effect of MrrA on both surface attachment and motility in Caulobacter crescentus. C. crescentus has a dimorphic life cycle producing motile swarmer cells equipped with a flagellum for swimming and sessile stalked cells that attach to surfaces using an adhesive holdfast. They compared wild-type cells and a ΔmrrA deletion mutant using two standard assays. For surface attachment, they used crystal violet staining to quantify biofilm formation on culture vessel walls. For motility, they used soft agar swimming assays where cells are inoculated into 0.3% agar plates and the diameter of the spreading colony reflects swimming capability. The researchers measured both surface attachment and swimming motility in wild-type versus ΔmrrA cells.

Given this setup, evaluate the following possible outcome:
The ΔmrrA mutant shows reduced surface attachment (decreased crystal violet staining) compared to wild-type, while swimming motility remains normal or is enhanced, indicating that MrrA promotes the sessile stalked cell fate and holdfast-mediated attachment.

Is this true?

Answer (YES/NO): NO